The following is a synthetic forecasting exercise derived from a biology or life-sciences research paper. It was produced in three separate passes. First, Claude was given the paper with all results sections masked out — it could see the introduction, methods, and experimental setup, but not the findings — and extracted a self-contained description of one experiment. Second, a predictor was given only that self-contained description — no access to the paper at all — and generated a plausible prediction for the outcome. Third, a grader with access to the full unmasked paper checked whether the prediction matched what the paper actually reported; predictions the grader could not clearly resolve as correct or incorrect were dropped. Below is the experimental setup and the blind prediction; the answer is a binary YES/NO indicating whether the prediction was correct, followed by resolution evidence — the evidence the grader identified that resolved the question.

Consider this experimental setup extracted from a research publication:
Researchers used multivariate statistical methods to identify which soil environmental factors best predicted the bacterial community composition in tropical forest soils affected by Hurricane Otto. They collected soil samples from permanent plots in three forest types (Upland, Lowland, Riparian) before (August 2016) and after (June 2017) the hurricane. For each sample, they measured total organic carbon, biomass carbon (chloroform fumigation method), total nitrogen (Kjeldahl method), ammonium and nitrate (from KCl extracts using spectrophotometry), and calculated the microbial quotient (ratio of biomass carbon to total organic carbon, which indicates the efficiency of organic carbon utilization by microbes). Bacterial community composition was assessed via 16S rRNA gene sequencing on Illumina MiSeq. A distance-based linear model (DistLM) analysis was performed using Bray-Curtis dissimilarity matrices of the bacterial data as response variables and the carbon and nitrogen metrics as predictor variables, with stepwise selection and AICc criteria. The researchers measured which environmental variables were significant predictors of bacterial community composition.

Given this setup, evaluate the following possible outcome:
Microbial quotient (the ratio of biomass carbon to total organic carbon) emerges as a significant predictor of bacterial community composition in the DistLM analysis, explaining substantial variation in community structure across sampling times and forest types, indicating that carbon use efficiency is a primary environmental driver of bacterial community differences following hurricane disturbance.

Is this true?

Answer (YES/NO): NO